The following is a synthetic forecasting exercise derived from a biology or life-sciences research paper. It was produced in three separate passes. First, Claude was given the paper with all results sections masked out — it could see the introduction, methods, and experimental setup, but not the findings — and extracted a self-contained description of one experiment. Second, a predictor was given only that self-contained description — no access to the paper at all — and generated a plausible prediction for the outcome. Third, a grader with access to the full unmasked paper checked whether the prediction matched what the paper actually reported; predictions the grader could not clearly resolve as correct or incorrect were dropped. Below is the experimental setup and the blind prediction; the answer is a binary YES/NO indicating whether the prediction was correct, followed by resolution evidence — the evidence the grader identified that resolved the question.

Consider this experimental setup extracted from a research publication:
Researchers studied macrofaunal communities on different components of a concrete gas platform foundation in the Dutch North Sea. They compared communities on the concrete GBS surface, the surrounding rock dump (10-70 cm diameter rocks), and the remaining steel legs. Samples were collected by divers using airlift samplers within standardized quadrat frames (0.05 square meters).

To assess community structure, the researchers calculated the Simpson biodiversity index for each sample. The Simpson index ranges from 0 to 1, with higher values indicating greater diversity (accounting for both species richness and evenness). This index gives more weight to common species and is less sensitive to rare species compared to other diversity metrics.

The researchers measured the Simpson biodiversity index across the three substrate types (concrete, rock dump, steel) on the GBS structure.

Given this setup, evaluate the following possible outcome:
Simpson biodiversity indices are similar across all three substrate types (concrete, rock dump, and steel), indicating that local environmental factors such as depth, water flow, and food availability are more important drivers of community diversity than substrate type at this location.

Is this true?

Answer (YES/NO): NO